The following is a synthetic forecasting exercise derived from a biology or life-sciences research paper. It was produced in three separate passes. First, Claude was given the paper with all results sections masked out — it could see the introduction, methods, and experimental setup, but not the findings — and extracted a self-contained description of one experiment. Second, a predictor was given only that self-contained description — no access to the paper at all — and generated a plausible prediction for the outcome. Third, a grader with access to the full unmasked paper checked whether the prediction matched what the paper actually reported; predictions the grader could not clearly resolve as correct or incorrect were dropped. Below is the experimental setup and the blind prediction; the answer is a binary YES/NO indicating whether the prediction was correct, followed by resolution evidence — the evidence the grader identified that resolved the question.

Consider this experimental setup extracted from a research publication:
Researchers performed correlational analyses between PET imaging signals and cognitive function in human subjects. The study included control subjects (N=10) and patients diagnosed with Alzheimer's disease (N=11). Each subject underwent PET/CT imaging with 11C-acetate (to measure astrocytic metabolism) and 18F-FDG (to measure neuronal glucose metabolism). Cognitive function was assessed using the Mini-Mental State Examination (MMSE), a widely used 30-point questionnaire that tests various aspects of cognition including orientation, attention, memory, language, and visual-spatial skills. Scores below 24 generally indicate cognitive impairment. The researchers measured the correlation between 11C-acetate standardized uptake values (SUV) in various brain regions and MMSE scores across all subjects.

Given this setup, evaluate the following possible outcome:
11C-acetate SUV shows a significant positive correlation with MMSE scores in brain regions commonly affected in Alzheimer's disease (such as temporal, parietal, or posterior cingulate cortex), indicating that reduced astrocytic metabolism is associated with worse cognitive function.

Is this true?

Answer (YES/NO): NO